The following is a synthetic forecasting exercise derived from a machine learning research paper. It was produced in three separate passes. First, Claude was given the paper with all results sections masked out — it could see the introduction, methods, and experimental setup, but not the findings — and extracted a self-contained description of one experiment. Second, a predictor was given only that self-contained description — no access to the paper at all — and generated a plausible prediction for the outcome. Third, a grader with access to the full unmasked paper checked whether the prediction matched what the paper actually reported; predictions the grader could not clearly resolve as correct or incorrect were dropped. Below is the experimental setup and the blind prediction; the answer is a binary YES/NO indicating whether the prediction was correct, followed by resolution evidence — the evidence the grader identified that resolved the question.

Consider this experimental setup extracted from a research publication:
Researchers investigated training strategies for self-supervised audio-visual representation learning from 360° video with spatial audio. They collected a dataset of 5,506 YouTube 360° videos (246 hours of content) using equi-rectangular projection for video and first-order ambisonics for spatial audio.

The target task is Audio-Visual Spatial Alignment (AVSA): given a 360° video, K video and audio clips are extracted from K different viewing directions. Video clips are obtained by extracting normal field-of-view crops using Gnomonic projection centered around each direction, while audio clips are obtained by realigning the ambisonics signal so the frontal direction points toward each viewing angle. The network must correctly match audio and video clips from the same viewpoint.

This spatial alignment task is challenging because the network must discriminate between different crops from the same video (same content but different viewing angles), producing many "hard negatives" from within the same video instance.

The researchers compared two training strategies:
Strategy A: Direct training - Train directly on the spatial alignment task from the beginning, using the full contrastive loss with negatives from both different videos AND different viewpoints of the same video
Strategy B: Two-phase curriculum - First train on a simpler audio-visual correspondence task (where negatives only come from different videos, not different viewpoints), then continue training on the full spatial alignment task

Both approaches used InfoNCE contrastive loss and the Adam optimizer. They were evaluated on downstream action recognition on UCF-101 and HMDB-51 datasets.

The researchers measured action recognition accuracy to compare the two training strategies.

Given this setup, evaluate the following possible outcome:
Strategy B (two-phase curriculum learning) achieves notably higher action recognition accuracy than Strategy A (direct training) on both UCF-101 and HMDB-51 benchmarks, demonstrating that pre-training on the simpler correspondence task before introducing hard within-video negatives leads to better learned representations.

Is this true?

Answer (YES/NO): YES